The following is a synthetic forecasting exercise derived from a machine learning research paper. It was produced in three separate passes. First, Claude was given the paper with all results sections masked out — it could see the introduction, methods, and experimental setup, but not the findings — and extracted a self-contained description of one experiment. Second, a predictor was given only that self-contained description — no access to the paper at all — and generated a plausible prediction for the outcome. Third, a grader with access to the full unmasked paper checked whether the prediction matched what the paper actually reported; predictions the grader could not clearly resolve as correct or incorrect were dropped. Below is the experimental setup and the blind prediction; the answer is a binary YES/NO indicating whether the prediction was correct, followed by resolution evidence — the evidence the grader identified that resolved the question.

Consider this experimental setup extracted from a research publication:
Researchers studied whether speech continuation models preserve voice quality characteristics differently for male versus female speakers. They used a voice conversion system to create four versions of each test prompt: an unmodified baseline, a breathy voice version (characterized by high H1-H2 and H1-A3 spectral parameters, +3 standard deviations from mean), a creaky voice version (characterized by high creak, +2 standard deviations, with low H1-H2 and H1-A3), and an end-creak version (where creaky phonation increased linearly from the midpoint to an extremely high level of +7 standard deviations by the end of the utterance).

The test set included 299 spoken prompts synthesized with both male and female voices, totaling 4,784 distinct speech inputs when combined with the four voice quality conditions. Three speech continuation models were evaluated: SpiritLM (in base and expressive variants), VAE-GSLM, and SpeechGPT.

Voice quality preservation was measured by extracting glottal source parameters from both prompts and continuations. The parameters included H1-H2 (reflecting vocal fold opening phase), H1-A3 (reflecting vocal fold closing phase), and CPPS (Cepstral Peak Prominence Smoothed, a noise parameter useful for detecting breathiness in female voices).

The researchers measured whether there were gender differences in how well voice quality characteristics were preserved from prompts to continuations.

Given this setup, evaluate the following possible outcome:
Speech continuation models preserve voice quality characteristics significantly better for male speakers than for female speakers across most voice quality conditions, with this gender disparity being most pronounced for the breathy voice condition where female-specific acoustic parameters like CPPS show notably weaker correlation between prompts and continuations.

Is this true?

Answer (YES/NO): NO